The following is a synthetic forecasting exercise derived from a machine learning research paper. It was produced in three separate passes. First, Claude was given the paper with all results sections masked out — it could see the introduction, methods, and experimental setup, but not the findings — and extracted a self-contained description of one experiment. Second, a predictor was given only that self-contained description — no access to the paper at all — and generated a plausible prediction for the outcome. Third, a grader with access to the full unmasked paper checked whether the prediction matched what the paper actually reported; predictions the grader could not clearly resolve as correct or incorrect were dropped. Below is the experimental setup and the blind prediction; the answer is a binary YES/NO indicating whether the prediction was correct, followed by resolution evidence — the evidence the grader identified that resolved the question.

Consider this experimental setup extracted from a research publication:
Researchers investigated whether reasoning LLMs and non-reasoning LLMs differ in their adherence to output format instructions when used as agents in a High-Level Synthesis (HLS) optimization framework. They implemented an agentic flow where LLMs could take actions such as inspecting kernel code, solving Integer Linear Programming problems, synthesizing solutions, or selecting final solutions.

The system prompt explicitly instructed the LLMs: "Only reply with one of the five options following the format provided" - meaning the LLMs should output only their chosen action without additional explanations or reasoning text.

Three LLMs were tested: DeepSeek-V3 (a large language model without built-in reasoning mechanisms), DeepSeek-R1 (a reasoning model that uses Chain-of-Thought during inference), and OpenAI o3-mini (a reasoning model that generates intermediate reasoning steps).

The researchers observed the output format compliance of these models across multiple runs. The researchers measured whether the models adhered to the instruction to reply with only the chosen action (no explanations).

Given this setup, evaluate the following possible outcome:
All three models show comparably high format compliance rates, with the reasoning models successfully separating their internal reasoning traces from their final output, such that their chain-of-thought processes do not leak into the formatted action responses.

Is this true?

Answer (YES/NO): NO